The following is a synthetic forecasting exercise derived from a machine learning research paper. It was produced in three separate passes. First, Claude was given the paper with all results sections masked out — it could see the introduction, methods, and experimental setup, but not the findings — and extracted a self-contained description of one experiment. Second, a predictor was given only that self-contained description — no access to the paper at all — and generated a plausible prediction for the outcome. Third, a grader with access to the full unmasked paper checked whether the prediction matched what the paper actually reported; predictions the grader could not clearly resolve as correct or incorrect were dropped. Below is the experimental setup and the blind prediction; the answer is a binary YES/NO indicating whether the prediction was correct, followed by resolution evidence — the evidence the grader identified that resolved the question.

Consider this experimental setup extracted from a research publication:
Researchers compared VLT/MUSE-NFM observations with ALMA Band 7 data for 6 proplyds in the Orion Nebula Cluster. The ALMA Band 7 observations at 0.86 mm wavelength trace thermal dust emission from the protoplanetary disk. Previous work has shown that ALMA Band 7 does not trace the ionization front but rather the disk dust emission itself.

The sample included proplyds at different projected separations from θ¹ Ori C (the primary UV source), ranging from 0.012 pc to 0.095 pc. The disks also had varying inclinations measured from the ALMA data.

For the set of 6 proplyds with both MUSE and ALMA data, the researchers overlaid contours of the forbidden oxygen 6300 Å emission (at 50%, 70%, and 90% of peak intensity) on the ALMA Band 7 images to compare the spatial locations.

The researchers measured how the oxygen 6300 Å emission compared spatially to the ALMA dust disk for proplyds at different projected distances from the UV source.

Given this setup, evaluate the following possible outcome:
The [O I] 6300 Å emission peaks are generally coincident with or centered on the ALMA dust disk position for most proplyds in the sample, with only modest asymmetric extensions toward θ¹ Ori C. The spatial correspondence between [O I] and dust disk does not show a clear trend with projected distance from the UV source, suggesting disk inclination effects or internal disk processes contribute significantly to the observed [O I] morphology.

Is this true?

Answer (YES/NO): YES